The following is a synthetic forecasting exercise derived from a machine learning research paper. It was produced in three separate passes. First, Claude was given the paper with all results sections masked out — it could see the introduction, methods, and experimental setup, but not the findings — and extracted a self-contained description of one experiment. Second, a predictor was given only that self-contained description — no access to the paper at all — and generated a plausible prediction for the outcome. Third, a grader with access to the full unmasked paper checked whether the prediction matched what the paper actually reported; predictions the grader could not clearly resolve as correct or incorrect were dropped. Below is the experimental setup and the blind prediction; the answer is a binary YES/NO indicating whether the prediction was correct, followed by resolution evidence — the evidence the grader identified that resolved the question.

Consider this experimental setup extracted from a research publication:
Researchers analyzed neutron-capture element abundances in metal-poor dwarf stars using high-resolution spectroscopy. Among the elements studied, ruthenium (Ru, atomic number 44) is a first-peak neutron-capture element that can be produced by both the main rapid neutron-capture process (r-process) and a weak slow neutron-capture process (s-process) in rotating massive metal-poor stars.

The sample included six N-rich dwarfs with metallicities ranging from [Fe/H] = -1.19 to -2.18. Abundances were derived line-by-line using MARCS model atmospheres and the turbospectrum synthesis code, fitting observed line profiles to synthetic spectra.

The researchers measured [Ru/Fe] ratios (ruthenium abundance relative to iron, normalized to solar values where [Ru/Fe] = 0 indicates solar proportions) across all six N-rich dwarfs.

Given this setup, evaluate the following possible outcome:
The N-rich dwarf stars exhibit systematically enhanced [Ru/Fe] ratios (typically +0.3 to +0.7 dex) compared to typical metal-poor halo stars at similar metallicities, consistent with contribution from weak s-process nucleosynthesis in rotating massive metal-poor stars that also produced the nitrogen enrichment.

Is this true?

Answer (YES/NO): NO